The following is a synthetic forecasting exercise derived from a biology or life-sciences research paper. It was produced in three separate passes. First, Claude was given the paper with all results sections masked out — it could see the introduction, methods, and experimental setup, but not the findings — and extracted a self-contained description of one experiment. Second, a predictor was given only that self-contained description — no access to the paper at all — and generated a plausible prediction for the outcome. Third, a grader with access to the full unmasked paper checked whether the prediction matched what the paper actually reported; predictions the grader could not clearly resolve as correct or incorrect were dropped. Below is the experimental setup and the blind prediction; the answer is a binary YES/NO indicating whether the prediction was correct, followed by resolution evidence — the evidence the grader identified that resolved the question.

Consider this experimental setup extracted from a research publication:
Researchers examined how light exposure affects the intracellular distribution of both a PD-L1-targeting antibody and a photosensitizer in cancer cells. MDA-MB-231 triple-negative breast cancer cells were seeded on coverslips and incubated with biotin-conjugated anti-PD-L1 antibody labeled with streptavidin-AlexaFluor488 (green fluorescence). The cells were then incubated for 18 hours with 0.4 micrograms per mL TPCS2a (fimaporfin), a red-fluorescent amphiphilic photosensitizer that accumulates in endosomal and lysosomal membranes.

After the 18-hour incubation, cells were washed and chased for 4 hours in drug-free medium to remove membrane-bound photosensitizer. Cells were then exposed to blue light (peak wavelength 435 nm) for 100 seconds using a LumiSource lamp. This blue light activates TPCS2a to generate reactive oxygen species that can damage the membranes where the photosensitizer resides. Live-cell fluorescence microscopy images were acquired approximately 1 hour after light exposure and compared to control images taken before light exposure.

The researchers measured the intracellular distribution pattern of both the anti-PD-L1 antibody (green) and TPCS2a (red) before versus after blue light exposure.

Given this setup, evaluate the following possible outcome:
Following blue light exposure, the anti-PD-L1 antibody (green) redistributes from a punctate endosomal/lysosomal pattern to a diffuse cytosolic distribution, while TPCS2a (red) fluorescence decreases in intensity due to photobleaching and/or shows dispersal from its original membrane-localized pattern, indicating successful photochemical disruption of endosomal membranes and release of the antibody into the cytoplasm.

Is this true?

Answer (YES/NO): YES